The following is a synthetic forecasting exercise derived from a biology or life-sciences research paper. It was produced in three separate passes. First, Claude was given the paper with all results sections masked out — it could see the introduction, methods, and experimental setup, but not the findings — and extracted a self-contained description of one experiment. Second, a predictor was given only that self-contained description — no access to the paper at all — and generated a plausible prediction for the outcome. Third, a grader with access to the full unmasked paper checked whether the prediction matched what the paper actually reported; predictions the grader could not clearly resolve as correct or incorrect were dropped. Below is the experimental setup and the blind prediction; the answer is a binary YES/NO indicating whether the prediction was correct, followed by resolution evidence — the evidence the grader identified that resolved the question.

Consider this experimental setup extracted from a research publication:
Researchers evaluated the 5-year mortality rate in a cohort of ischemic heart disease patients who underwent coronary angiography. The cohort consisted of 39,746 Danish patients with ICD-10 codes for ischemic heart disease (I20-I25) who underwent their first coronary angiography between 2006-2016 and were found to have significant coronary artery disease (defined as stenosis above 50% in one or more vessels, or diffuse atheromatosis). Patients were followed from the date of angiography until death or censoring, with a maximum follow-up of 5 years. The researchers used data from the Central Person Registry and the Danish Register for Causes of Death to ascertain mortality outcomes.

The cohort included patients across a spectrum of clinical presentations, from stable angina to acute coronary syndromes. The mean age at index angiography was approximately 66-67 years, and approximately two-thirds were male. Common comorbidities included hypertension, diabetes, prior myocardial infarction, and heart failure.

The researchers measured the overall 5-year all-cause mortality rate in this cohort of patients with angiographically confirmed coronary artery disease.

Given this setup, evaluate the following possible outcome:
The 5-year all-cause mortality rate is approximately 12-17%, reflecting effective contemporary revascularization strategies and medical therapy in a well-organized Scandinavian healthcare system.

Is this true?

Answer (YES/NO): NO